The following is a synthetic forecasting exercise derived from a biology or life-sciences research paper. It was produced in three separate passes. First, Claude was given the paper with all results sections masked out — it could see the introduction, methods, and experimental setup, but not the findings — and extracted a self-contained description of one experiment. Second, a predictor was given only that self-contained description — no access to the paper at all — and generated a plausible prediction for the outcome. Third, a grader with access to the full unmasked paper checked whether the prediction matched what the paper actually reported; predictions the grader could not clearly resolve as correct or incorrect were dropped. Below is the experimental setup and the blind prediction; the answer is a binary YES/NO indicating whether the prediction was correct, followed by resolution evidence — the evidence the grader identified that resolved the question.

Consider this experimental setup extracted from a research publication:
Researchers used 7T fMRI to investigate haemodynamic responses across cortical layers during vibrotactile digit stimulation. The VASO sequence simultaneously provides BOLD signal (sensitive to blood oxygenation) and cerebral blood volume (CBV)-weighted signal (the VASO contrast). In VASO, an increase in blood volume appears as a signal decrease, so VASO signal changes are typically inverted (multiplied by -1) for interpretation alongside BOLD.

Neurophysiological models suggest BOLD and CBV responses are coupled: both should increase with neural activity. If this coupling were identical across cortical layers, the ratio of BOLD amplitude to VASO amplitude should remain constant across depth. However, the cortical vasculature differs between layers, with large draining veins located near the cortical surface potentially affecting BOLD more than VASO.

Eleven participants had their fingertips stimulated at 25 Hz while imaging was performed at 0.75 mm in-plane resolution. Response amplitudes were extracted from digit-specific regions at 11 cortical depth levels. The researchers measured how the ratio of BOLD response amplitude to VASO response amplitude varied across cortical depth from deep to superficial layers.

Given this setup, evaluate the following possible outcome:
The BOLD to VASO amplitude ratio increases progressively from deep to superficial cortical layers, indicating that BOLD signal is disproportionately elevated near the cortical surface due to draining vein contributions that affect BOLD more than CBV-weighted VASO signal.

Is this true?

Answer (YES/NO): YES